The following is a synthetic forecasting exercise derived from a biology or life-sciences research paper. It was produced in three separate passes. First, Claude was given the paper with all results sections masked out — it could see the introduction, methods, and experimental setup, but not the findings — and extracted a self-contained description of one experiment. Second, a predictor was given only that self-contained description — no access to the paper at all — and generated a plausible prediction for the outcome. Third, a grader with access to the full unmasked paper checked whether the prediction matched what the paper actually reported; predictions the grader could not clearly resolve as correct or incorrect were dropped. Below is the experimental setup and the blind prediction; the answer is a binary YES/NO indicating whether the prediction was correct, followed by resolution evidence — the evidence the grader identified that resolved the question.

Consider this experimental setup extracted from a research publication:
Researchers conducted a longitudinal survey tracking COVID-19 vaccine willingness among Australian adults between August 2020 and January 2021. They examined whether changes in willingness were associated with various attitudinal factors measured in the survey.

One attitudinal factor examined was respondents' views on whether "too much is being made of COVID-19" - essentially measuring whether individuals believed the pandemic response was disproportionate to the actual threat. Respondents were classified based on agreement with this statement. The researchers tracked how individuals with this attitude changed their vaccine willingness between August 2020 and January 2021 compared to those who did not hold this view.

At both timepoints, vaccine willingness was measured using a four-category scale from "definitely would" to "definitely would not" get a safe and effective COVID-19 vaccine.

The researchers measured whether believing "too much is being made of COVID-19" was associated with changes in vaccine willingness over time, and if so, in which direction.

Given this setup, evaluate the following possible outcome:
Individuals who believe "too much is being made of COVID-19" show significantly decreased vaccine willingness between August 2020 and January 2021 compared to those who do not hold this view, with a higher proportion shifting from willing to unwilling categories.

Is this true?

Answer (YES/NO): YES